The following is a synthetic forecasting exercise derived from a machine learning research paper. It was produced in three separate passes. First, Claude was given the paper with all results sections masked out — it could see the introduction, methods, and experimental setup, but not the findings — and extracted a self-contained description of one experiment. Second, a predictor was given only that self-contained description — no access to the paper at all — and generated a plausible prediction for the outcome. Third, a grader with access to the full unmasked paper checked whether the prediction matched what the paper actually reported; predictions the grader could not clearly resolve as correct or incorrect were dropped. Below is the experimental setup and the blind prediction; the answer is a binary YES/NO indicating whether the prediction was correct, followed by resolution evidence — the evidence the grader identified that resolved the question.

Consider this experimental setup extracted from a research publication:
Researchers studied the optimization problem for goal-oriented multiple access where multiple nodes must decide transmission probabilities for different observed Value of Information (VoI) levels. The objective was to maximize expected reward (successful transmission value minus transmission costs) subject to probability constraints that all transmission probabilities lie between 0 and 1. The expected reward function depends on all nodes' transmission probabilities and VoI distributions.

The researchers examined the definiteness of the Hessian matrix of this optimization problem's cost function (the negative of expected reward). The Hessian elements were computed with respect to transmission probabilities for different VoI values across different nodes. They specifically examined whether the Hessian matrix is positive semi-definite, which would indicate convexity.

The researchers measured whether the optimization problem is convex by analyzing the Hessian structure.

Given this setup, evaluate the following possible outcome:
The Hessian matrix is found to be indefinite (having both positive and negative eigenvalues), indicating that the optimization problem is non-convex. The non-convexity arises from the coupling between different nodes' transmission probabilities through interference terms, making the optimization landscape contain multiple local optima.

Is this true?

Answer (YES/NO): YES